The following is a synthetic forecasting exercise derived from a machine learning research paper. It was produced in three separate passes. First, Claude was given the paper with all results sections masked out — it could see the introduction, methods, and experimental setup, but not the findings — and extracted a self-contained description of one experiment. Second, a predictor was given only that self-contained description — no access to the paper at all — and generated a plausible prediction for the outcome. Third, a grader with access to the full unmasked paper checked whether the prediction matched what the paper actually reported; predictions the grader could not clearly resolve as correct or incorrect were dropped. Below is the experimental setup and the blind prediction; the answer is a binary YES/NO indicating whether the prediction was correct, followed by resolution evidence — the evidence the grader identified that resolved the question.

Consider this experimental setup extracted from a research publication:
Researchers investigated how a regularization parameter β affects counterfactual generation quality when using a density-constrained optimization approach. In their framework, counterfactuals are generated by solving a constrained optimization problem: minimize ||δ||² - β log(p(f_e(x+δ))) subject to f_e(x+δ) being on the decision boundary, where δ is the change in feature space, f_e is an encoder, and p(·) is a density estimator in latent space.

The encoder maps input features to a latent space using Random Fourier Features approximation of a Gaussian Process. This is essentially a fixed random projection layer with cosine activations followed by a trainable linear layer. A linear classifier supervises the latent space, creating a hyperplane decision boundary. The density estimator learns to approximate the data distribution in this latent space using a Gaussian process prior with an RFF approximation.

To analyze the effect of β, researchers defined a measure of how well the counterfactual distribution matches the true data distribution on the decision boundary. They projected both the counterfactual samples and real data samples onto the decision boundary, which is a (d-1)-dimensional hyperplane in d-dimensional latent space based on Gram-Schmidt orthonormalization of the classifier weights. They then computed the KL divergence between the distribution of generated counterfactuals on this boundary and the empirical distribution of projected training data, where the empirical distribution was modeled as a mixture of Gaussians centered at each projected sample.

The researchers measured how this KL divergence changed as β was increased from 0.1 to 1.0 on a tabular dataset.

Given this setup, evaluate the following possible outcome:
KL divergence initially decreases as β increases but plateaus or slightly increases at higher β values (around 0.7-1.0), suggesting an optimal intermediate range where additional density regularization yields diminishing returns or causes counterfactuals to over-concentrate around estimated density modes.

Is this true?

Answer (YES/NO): NO